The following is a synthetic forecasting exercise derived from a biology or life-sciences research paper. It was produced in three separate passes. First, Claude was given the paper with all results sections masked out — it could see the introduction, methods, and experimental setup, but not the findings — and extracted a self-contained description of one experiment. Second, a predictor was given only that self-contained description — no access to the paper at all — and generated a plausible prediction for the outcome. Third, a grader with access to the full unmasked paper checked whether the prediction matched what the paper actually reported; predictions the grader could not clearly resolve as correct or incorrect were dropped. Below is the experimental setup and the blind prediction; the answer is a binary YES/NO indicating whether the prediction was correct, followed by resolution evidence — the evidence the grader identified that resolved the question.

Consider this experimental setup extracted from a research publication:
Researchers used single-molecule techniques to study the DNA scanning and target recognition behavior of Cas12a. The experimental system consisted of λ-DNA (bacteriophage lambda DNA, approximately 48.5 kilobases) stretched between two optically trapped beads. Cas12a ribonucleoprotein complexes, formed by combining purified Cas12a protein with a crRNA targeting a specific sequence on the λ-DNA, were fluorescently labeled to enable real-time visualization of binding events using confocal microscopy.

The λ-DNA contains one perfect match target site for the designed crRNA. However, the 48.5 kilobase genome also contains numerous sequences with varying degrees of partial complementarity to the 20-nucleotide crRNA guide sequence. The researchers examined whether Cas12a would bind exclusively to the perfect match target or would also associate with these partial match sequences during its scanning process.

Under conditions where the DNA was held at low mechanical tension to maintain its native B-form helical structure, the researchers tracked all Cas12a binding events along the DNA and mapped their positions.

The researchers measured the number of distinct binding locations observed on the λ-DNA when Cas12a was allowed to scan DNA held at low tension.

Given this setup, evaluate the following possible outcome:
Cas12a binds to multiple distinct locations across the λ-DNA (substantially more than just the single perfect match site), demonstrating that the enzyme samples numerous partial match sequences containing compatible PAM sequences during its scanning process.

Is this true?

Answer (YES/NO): YES